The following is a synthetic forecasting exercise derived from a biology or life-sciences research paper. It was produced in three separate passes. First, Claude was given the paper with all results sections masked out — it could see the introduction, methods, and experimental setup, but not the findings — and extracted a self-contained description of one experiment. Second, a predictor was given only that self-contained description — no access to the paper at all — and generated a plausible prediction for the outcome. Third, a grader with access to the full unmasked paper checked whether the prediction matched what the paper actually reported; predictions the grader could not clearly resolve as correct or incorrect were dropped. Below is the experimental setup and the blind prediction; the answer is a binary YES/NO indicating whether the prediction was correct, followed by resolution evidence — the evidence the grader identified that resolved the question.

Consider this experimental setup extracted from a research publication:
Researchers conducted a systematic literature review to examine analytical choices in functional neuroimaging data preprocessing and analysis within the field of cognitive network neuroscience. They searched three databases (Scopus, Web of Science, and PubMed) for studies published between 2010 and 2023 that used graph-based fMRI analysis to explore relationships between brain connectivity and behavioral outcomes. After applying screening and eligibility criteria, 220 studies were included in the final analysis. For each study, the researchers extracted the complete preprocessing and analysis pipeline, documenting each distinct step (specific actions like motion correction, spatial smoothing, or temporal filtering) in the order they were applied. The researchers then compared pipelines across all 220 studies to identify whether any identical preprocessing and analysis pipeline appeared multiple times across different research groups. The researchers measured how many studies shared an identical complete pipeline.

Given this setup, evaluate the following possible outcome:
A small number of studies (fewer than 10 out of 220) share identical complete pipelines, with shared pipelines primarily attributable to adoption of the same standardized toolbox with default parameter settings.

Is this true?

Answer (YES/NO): NO